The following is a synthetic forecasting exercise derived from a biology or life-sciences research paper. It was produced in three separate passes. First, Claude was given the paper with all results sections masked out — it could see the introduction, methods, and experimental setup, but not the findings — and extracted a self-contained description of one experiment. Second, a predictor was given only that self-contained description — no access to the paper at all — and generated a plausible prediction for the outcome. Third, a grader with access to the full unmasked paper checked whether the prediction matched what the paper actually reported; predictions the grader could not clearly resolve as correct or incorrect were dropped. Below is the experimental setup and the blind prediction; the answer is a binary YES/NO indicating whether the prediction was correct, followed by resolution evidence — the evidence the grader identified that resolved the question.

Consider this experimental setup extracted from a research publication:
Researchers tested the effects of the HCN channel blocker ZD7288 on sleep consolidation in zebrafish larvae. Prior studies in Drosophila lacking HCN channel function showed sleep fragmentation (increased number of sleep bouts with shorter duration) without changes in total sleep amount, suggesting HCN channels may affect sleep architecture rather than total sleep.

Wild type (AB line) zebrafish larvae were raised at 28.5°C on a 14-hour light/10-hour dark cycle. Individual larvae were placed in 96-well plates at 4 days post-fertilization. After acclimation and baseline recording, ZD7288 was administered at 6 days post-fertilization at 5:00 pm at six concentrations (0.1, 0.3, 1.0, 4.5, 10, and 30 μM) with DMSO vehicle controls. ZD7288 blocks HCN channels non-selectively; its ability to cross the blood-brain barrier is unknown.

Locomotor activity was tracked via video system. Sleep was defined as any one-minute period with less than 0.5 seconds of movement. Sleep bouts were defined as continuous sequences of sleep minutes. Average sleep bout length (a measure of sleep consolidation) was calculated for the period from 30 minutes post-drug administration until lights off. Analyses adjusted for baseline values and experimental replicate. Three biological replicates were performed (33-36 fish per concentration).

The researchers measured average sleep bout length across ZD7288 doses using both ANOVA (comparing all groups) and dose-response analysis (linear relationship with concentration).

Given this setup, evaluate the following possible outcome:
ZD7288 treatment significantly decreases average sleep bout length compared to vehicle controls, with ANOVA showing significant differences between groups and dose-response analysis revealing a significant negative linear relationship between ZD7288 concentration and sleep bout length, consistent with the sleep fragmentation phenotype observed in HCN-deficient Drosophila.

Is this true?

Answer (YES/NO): NO